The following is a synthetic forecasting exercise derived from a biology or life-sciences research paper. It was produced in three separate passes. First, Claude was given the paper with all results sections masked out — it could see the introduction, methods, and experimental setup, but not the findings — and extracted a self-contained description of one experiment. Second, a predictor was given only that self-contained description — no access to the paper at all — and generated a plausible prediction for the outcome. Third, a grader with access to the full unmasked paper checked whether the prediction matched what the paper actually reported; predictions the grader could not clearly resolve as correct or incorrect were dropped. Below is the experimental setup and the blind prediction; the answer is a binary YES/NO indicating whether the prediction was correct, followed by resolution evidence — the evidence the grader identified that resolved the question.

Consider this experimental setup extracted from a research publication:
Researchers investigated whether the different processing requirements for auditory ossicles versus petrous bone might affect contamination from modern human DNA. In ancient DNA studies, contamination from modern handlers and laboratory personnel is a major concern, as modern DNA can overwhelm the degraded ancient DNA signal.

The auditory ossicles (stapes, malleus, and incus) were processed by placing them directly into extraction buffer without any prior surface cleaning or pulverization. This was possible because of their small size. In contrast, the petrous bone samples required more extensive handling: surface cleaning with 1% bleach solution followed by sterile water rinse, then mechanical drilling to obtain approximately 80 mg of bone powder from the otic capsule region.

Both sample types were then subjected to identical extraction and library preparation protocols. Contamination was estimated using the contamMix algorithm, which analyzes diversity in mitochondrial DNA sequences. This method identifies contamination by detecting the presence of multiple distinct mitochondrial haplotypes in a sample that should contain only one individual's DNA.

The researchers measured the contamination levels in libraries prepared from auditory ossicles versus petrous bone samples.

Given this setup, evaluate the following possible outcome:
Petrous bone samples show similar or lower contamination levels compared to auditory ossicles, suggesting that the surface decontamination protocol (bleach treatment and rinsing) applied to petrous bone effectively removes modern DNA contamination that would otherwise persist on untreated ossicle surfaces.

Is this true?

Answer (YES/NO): YES